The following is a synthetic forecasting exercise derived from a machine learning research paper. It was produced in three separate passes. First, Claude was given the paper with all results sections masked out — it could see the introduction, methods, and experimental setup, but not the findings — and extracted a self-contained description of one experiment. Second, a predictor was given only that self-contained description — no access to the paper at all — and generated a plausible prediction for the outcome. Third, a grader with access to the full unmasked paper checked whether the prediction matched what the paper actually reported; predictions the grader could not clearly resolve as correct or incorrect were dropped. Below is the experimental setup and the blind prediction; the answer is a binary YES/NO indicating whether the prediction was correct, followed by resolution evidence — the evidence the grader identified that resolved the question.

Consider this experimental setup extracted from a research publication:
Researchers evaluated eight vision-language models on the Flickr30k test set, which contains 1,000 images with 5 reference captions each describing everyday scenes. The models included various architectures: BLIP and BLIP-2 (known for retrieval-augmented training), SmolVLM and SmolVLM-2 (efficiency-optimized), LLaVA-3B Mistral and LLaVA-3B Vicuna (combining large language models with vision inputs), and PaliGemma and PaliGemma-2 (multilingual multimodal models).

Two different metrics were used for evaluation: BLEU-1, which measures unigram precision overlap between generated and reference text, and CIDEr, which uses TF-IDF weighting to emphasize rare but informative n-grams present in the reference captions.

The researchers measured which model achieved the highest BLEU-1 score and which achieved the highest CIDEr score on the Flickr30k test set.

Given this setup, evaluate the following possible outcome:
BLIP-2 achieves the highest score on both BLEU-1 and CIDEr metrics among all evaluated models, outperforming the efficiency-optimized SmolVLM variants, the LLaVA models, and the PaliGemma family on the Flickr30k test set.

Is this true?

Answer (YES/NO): NO